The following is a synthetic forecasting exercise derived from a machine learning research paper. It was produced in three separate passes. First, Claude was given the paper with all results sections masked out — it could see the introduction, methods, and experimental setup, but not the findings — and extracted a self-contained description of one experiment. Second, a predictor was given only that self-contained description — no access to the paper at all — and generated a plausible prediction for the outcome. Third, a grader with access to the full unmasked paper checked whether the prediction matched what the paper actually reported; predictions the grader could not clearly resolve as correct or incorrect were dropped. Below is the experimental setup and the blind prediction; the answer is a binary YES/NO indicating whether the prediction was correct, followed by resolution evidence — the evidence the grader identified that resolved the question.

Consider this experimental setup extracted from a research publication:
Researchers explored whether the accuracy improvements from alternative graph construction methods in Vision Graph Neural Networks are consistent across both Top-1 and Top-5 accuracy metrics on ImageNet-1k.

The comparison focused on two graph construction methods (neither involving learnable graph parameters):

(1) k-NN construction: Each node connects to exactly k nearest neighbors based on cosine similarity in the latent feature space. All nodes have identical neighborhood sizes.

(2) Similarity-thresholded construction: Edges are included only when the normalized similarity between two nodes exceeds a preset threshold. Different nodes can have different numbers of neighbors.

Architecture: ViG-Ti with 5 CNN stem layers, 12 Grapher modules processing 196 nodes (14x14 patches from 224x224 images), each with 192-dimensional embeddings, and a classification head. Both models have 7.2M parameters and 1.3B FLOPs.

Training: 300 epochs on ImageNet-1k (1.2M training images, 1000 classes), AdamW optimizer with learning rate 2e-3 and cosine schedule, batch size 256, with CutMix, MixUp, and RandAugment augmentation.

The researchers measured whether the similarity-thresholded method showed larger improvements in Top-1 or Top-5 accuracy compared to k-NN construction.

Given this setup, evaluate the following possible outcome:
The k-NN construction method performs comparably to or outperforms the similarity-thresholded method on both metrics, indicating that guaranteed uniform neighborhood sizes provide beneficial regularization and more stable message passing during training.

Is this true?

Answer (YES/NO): NO